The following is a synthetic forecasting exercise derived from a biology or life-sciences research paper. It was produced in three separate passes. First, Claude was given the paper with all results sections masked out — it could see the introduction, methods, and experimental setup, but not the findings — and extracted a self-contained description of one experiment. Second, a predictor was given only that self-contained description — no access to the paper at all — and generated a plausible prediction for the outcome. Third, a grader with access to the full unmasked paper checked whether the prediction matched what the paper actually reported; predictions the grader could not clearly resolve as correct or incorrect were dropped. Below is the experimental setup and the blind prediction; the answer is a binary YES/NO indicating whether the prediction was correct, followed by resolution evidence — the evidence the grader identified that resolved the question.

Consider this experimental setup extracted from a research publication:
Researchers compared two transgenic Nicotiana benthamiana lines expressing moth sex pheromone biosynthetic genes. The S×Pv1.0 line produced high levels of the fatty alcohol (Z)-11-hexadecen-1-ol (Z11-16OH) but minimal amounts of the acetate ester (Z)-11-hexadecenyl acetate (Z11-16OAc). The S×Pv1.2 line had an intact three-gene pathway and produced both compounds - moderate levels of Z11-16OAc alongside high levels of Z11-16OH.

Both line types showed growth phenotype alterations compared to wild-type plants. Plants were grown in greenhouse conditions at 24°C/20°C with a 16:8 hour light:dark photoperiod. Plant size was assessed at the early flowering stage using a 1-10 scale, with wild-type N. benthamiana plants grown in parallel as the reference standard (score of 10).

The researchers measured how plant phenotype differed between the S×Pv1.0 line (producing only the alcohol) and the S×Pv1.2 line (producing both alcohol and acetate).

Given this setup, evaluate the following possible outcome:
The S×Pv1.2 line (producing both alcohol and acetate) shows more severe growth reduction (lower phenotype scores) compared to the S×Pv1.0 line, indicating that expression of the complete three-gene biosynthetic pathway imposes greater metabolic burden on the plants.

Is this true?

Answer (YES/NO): NO